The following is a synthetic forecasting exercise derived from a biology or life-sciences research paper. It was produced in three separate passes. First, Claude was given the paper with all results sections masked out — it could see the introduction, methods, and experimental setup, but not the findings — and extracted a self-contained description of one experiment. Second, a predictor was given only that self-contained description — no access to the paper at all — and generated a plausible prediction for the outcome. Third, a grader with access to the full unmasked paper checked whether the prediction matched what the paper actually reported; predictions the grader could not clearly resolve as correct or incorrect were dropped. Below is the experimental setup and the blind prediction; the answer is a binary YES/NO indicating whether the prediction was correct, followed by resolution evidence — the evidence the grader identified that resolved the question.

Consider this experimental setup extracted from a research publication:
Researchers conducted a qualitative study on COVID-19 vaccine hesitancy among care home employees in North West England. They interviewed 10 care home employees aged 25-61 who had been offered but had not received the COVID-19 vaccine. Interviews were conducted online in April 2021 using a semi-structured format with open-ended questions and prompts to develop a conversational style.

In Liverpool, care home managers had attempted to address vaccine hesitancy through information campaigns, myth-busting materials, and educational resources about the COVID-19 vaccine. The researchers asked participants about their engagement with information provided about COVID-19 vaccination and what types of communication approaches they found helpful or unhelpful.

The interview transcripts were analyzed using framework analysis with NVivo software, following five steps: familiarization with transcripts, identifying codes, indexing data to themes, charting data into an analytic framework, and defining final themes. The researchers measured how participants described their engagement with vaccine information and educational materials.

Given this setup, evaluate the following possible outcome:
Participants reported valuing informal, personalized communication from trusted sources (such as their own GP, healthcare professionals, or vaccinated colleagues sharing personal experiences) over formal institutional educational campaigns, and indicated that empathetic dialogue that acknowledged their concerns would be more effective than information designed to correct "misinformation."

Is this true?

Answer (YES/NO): NO